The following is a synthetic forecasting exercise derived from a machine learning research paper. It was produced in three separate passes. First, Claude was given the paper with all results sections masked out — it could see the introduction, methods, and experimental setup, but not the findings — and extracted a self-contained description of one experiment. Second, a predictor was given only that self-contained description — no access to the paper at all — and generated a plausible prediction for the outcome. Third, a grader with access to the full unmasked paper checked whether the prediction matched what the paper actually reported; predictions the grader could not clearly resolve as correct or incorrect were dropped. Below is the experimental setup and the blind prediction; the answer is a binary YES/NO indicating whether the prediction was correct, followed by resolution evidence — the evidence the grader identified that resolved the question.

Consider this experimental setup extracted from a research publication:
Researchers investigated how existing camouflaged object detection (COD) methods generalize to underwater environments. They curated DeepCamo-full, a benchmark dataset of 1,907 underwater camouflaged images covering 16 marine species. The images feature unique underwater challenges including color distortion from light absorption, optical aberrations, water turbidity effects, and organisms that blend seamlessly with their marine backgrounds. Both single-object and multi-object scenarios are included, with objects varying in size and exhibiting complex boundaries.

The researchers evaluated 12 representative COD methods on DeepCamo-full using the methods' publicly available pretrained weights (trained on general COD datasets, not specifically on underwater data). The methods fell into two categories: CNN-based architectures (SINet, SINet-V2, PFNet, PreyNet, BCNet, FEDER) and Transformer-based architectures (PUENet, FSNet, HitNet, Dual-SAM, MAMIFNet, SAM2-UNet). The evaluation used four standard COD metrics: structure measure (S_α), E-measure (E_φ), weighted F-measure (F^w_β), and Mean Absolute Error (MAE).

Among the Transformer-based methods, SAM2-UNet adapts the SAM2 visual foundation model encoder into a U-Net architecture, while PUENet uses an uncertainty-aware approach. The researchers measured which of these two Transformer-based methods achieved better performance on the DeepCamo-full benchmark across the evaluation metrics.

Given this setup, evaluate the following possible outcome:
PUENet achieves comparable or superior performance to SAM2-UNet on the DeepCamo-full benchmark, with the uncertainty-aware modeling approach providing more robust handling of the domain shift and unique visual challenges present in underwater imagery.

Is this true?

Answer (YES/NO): NO